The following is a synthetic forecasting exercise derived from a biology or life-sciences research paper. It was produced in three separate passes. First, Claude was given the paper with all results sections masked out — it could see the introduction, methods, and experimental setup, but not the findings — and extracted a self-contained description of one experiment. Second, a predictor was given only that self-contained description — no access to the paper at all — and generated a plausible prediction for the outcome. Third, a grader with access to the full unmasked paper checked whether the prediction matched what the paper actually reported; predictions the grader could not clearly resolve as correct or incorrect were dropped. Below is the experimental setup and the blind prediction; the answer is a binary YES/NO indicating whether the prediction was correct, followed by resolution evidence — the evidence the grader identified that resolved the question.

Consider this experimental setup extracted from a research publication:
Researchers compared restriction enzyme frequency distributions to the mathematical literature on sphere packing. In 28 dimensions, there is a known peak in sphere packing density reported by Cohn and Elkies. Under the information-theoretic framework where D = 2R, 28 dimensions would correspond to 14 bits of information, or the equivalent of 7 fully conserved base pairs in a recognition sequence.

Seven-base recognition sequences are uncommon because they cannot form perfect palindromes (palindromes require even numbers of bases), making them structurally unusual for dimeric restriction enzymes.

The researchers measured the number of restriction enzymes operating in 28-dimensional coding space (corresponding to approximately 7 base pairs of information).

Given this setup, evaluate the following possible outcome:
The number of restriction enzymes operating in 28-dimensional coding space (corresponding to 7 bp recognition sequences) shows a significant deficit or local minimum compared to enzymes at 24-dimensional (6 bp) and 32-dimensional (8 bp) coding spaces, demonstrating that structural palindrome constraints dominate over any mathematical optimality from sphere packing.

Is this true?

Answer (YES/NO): NO